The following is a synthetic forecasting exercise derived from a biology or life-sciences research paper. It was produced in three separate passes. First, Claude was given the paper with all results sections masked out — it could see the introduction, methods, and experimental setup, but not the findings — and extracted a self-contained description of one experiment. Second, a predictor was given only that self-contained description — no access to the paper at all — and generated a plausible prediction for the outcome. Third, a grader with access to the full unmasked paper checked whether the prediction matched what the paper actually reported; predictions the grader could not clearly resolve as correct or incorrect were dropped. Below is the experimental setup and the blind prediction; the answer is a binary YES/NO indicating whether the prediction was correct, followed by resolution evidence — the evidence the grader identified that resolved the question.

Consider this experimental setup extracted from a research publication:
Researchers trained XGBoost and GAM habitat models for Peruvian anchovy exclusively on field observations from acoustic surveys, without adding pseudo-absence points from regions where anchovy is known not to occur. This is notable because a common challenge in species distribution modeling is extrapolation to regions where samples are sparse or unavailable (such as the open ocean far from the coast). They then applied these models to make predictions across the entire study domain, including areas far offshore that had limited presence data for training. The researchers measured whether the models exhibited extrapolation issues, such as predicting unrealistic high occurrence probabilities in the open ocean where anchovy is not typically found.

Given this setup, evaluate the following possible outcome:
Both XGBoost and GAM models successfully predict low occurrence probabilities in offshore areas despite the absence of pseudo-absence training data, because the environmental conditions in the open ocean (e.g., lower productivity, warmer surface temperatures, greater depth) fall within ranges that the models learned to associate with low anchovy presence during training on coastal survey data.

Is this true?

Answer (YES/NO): YES